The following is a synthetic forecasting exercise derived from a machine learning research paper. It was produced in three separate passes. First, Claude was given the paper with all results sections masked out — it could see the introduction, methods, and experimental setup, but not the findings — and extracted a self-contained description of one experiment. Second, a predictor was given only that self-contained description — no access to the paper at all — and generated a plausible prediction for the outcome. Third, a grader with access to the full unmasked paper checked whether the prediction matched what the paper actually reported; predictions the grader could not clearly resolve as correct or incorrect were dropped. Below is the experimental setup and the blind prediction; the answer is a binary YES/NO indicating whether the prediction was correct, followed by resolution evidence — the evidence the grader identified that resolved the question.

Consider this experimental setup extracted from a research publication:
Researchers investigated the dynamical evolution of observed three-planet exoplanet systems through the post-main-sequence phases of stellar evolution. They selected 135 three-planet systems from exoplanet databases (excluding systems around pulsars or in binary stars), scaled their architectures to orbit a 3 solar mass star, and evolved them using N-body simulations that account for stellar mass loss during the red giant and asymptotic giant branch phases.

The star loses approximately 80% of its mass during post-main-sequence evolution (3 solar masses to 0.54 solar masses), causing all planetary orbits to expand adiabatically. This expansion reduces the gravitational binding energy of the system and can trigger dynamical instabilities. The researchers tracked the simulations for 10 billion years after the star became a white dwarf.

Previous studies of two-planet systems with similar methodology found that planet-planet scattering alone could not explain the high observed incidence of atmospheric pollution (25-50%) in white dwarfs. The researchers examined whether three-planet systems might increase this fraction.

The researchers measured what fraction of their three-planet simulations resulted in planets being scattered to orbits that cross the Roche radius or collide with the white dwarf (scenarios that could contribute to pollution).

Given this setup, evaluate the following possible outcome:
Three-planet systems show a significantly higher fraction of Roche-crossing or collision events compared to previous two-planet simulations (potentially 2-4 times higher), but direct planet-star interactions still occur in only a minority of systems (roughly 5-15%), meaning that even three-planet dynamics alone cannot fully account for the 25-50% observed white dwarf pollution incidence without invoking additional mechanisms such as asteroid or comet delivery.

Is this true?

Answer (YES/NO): NO